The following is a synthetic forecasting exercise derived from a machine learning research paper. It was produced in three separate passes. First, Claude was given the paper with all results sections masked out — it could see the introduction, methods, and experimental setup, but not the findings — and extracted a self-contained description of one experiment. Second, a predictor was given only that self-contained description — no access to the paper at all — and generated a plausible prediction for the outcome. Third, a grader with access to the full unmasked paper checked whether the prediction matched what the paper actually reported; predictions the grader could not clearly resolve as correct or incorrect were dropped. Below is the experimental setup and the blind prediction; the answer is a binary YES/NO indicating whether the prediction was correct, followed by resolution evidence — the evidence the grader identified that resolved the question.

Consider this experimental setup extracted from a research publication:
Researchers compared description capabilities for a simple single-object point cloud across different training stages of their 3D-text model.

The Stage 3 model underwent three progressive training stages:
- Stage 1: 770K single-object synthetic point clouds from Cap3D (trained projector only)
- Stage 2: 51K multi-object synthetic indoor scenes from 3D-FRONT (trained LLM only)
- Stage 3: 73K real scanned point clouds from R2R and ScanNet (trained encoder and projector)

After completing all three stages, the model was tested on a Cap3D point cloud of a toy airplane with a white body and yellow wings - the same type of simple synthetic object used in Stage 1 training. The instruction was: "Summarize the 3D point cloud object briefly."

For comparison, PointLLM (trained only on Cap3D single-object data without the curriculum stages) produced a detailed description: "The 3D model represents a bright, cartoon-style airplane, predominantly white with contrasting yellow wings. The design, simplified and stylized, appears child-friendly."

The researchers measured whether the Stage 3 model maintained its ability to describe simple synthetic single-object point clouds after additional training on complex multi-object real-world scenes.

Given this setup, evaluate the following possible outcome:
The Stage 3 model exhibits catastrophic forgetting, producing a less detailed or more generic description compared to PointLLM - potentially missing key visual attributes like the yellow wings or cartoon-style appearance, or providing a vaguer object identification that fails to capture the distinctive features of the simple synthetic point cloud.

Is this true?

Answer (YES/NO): NO